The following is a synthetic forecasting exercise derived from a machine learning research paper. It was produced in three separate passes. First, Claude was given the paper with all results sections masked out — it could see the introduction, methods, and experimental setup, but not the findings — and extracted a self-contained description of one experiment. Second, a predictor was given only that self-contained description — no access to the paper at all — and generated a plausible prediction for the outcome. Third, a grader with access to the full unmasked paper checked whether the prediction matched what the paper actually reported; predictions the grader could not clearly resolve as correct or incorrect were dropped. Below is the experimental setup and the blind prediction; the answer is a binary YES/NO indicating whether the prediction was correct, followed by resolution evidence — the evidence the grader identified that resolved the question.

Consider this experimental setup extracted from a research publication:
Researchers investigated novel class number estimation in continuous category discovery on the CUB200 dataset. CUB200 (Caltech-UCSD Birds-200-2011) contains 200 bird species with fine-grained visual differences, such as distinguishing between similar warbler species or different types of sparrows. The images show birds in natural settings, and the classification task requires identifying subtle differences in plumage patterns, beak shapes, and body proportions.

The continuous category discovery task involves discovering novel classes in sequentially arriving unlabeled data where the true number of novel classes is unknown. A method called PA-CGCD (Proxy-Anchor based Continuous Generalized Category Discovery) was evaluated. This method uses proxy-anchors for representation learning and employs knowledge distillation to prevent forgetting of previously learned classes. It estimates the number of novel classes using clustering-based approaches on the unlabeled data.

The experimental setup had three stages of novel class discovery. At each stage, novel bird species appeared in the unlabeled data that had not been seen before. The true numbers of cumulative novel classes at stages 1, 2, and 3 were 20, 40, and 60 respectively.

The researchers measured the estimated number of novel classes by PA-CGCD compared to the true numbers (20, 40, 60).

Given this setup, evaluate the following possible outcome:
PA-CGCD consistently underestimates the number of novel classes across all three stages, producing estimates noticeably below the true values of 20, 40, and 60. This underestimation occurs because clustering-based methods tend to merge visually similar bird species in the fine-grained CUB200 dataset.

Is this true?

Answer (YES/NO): NO